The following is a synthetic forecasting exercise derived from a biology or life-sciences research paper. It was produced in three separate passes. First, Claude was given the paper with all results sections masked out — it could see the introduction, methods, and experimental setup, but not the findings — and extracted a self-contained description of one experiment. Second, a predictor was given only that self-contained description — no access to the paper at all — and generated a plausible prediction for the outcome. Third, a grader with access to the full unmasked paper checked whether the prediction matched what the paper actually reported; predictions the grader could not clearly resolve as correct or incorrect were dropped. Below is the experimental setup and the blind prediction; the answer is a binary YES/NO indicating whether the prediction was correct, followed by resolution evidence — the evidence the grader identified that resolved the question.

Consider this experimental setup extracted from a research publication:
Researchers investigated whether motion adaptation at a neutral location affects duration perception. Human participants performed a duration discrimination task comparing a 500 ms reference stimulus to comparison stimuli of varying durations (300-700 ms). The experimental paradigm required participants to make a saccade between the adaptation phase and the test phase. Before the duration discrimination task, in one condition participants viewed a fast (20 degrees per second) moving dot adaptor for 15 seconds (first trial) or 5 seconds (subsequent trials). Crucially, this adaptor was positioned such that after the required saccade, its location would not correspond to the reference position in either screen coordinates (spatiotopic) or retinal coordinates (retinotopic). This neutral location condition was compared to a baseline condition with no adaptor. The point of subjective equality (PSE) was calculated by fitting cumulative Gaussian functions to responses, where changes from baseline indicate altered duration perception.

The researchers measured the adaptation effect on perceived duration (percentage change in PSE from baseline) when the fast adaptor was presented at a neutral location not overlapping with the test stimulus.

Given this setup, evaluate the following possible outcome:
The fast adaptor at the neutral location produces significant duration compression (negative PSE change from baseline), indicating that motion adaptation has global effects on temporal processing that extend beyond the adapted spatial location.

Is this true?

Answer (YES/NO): NO